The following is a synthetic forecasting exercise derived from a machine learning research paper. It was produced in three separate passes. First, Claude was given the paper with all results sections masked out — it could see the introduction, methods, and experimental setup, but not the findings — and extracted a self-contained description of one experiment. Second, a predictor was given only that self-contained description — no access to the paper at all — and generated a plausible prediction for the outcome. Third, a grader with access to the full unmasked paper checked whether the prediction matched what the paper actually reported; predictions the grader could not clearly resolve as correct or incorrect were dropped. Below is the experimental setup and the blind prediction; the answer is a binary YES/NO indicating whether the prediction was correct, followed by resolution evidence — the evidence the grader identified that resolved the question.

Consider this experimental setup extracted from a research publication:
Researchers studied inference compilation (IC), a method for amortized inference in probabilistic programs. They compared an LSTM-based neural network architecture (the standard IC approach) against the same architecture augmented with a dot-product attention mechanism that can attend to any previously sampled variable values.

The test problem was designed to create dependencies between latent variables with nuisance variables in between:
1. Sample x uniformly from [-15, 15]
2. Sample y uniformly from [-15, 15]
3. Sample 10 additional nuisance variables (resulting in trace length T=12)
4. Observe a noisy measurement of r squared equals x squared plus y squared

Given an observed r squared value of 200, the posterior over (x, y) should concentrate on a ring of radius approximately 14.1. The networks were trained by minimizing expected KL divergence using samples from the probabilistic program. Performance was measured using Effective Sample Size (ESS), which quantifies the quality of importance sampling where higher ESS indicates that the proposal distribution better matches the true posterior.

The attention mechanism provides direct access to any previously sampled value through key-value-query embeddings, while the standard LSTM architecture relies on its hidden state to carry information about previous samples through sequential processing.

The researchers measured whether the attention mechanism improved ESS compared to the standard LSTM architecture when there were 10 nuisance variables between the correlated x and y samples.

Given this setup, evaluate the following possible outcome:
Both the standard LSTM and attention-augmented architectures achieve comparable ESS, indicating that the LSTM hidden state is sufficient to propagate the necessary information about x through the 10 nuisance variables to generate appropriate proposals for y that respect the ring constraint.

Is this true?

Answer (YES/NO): YES